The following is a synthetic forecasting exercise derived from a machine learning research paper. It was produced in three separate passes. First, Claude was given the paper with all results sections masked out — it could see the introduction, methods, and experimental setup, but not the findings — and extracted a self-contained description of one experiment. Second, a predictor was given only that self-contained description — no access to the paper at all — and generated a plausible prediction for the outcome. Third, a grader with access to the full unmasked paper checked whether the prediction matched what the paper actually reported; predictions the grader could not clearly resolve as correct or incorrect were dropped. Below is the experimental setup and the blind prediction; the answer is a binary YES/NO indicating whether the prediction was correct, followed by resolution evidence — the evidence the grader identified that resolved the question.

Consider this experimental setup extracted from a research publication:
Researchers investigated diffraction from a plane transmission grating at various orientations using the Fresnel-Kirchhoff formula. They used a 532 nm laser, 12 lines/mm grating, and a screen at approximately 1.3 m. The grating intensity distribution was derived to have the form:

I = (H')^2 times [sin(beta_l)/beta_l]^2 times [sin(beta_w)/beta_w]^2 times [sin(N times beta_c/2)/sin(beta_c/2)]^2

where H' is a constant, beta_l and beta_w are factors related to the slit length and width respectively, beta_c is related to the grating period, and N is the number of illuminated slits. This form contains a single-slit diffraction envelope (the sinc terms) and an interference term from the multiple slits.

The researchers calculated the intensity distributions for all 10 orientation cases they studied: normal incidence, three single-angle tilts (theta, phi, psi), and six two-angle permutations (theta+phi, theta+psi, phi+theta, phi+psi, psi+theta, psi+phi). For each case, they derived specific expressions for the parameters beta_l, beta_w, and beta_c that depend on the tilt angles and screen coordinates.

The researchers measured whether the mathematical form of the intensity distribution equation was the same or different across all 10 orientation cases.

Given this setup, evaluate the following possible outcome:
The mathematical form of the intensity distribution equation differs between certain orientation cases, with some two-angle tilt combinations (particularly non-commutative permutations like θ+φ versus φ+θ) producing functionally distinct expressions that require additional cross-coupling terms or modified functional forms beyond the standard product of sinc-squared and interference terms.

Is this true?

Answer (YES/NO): NO